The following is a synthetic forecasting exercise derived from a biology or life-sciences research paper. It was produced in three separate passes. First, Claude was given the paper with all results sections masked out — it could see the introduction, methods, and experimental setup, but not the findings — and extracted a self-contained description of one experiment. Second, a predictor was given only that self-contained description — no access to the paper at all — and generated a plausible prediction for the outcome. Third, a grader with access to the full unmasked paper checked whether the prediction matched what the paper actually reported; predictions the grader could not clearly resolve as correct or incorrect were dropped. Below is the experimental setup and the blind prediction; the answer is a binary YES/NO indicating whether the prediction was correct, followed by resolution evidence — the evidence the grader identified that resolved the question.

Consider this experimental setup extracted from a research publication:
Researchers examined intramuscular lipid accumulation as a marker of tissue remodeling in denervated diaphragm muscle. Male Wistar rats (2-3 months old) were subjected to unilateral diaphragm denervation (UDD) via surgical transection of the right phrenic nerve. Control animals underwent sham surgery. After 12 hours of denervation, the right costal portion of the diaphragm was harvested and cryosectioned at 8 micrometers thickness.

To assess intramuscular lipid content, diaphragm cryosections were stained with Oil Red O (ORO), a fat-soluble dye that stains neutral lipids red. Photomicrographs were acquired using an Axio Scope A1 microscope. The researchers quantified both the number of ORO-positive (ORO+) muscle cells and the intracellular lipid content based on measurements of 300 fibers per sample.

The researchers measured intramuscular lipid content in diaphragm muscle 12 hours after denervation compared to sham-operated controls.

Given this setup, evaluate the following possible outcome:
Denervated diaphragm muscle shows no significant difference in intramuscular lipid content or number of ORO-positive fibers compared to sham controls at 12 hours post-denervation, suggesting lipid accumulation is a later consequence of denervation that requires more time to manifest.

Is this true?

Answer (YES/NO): NO